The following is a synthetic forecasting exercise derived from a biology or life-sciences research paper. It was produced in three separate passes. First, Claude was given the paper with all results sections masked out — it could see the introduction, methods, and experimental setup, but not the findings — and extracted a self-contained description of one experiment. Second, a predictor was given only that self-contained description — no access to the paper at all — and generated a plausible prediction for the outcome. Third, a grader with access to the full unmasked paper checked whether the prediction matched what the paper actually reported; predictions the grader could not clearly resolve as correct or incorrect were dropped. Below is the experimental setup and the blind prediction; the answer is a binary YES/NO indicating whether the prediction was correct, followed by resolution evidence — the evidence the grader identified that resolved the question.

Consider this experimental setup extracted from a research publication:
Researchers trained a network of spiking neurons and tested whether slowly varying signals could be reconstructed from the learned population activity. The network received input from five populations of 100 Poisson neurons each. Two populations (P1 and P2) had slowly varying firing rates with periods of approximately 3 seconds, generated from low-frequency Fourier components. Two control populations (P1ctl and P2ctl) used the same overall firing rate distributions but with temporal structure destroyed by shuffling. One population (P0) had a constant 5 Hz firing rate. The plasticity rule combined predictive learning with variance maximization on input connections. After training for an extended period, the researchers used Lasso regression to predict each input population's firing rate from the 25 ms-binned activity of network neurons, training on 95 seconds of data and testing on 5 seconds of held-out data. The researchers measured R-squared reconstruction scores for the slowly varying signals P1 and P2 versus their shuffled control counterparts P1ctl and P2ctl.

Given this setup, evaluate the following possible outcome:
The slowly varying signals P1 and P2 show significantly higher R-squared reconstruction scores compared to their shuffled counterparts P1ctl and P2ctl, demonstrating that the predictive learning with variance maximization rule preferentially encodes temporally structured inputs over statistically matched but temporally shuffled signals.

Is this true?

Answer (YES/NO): YES